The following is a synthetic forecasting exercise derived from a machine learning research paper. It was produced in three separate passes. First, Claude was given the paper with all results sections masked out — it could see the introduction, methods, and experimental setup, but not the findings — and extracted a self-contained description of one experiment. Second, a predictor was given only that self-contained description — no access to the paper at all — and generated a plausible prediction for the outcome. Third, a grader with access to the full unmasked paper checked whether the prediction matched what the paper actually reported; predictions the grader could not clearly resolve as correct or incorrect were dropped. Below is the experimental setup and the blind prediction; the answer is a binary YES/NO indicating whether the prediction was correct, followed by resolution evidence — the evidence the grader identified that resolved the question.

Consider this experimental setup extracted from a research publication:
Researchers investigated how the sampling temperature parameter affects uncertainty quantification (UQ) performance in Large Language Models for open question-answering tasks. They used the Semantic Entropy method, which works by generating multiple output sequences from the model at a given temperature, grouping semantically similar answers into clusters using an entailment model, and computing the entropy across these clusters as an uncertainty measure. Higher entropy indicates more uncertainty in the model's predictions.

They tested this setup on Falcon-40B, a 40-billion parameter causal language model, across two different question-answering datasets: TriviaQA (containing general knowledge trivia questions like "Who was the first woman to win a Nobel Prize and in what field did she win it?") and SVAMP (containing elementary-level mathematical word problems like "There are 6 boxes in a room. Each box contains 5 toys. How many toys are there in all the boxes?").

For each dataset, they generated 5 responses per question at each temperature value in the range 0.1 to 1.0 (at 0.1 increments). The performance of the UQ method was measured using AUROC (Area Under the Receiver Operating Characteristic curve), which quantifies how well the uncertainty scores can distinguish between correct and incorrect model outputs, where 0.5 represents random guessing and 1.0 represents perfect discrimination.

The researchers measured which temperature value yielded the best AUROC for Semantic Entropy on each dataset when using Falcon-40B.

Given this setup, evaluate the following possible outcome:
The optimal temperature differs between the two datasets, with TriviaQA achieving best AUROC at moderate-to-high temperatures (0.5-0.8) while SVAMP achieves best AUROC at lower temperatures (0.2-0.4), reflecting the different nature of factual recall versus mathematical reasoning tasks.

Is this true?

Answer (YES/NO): YES